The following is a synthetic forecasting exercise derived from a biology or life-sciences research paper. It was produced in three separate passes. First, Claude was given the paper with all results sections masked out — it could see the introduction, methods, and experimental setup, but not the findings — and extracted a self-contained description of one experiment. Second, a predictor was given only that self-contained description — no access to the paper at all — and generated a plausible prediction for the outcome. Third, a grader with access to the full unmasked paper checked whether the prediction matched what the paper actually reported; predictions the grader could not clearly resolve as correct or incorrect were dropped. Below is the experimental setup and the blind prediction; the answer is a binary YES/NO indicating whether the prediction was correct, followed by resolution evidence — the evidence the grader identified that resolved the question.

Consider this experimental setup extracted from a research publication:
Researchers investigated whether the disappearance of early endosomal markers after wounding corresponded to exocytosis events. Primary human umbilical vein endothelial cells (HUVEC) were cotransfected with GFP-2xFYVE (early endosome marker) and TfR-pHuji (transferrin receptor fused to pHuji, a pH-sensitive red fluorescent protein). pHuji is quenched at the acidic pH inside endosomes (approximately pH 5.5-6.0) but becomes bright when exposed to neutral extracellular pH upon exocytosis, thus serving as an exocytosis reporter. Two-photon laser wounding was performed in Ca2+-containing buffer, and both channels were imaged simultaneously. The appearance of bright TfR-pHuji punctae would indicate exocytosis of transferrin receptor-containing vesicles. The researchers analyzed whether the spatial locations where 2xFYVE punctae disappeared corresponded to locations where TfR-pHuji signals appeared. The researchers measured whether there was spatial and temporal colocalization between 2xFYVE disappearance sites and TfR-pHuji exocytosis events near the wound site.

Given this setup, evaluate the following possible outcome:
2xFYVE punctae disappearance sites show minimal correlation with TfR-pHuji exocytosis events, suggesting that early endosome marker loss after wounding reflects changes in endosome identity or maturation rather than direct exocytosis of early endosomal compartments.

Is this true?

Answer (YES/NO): NO